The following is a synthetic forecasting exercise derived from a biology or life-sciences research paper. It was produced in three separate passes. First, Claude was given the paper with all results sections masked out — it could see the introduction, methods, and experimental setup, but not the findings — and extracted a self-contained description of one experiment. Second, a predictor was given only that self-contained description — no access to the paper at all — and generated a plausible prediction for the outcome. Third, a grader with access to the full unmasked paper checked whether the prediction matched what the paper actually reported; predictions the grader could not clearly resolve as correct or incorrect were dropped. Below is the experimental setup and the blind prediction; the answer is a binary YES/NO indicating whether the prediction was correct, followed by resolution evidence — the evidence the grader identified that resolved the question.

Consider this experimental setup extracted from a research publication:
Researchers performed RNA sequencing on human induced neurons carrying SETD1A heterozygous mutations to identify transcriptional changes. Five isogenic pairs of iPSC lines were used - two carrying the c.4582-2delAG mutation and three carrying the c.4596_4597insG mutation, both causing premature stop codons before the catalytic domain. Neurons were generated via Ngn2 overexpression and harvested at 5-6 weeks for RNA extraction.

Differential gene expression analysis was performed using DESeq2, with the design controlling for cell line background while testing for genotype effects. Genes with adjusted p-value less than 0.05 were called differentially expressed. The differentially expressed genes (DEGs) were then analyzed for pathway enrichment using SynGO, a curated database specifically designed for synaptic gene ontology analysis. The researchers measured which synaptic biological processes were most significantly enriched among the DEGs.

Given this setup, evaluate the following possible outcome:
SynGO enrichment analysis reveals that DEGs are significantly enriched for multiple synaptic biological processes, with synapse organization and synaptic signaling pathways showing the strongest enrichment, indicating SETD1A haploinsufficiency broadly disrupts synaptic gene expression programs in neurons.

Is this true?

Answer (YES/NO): NO